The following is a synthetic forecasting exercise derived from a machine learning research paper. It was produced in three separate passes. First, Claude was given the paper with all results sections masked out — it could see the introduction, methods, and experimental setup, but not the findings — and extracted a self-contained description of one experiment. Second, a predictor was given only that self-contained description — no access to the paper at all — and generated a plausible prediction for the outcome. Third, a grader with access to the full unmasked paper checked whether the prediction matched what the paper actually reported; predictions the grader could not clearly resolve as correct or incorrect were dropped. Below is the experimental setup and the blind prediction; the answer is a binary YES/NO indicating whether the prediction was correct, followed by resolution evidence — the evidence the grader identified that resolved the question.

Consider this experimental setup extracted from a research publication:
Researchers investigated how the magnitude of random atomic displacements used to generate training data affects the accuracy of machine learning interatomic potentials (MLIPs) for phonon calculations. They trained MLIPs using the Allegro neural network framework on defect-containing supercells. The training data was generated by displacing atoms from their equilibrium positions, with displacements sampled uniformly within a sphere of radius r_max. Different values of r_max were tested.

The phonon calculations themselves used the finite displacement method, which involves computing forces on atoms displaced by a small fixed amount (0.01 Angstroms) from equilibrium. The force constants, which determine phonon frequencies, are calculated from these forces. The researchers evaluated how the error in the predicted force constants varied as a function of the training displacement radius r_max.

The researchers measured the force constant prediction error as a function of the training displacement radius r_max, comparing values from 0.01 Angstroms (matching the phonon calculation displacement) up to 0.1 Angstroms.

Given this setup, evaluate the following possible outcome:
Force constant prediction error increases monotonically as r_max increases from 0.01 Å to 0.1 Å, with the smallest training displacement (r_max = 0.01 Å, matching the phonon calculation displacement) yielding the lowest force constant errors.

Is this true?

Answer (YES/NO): NO